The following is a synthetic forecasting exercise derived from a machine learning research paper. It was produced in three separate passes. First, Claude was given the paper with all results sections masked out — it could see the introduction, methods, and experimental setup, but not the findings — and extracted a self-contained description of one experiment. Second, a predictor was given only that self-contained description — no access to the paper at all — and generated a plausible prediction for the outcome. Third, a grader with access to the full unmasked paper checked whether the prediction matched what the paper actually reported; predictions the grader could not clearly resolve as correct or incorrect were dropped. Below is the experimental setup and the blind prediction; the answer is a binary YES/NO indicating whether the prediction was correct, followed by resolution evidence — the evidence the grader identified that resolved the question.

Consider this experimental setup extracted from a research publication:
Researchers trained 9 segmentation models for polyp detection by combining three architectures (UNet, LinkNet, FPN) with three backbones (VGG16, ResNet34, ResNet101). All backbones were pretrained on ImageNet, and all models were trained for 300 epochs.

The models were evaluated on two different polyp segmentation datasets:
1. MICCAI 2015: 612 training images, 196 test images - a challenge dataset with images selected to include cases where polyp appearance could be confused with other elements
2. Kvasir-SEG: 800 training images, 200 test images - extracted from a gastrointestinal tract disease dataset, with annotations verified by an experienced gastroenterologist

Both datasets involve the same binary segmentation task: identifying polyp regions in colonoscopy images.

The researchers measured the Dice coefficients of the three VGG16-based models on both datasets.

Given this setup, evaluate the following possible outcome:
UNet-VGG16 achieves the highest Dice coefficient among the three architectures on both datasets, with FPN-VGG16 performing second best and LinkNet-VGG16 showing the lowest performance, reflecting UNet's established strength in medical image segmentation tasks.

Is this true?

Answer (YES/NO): NO